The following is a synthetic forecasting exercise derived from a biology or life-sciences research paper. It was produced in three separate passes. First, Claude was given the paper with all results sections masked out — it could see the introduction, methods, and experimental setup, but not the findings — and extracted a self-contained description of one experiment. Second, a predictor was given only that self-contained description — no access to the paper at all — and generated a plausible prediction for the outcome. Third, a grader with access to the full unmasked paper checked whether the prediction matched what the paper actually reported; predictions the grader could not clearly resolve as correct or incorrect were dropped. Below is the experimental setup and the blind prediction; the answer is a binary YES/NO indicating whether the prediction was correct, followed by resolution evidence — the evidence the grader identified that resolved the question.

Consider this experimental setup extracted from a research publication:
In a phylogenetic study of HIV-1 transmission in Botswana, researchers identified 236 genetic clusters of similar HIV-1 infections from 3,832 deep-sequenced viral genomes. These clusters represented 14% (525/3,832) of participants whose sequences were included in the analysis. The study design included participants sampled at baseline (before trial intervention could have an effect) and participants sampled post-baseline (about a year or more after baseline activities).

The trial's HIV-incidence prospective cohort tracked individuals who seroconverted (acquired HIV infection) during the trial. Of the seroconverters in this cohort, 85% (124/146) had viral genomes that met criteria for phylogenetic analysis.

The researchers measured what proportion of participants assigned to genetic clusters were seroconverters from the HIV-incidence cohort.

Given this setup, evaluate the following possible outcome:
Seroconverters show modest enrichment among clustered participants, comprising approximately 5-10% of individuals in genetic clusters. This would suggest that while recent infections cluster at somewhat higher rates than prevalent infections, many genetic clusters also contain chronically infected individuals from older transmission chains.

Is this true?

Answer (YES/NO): NO